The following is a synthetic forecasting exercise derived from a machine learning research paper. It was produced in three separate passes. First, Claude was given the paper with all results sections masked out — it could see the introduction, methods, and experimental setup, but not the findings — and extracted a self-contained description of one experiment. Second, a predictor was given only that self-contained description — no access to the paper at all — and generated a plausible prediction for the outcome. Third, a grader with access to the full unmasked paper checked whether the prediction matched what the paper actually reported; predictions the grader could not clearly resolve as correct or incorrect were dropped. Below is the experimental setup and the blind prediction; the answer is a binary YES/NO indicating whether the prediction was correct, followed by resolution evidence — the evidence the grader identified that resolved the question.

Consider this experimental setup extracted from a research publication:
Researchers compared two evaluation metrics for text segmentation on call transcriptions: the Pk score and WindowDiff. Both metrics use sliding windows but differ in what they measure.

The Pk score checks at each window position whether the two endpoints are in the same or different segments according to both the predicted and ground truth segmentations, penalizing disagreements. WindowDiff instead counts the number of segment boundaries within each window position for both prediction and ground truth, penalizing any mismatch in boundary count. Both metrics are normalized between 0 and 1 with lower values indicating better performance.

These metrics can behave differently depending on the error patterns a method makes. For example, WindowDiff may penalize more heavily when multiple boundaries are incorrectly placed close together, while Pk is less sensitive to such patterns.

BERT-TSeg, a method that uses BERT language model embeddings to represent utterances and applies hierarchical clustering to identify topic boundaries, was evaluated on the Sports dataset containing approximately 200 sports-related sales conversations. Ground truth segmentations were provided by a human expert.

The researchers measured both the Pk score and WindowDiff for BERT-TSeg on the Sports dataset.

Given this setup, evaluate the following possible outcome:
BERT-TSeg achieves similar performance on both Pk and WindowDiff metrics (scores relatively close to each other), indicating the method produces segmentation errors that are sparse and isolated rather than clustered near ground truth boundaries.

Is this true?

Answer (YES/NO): YES